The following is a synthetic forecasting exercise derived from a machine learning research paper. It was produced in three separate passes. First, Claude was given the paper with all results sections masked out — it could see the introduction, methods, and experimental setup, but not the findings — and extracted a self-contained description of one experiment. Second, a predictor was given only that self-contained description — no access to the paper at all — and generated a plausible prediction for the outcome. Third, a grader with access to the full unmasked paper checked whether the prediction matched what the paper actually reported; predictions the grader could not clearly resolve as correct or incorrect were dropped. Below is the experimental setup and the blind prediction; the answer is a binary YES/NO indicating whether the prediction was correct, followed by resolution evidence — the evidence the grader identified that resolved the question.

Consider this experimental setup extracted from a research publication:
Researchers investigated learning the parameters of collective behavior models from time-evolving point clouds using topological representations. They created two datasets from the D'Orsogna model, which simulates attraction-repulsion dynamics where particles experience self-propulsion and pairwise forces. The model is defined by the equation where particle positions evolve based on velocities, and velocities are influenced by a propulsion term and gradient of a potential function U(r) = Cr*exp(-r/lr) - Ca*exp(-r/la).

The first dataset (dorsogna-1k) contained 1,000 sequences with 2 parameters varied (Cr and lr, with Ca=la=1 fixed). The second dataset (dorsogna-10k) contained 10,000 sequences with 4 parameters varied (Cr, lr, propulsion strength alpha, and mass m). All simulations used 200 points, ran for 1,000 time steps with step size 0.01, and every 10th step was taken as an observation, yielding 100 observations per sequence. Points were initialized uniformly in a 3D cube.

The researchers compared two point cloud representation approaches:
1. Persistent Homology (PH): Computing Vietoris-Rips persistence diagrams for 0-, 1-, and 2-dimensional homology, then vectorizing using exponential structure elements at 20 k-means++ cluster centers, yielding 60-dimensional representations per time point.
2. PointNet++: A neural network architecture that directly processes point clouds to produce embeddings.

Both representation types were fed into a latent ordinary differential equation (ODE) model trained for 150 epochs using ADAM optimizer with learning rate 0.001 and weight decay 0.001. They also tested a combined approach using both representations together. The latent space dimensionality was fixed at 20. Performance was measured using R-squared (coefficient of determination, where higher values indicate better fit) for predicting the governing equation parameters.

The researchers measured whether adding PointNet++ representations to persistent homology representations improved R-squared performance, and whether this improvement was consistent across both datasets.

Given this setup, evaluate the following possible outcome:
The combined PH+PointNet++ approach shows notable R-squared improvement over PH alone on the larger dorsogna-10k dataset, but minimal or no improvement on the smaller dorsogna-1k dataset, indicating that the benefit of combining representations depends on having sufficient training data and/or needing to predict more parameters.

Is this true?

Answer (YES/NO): NO